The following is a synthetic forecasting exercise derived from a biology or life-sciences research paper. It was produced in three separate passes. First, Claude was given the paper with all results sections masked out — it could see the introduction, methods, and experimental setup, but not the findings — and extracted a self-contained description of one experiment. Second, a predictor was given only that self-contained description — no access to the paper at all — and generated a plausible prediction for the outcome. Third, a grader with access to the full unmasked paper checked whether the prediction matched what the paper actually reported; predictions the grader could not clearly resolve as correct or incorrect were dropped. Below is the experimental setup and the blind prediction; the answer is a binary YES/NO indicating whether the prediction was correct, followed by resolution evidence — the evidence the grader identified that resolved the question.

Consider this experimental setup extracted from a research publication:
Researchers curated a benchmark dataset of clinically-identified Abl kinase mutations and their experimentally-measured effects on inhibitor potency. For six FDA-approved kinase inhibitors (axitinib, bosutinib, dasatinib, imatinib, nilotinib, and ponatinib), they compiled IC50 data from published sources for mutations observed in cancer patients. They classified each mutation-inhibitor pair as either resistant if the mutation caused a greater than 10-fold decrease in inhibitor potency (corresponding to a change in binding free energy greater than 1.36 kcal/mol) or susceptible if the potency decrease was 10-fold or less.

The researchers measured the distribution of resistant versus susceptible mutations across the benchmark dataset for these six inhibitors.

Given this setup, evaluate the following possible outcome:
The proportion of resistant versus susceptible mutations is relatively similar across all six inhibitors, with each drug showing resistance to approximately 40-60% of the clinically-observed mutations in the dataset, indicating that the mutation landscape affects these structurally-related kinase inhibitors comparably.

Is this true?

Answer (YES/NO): NO